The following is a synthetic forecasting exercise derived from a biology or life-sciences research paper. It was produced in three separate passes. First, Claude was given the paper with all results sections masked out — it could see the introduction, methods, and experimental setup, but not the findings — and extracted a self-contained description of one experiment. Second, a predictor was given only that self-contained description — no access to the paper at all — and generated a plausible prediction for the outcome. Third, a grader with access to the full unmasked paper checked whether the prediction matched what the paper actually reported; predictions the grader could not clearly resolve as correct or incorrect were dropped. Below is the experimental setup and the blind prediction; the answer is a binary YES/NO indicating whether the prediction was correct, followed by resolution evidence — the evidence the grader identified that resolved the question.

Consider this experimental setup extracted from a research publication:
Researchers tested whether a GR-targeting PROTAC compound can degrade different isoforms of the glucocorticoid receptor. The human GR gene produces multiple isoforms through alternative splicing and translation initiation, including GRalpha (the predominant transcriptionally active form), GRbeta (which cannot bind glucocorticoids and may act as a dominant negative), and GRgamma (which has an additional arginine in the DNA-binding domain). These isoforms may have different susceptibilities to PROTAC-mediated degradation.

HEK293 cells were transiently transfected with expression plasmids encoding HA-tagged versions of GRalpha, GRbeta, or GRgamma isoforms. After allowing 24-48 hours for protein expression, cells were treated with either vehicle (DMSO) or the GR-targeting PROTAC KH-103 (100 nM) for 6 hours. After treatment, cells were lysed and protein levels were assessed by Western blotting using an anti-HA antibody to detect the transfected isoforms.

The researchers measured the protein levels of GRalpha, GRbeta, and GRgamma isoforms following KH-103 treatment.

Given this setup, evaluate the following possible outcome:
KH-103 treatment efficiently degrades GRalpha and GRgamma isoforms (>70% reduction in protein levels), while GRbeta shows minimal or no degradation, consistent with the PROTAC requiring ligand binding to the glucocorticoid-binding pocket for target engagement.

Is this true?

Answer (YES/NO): YES